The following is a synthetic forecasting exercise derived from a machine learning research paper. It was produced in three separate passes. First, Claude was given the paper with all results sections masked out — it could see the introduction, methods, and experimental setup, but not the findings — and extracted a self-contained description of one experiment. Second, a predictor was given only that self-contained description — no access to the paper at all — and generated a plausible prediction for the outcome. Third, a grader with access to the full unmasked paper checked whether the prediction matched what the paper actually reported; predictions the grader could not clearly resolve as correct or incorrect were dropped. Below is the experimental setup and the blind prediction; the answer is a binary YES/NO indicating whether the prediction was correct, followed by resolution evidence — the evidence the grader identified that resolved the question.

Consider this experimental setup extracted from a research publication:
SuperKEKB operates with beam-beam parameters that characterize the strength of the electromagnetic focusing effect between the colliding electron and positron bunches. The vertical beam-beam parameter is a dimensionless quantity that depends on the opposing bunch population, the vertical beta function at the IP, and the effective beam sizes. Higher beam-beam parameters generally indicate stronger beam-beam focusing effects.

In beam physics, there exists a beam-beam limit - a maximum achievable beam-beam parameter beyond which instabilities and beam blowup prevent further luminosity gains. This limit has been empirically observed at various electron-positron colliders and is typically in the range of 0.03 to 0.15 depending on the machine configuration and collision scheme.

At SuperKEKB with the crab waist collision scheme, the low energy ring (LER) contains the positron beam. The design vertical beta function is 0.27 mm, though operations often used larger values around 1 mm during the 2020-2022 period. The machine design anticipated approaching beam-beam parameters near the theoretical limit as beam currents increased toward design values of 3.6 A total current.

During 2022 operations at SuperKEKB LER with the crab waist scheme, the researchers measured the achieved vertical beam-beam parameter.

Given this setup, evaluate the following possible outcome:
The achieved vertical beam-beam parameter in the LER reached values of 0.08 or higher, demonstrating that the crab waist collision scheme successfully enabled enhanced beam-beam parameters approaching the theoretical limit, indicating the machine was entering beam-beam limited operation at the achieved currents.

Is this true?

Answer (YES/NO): NO